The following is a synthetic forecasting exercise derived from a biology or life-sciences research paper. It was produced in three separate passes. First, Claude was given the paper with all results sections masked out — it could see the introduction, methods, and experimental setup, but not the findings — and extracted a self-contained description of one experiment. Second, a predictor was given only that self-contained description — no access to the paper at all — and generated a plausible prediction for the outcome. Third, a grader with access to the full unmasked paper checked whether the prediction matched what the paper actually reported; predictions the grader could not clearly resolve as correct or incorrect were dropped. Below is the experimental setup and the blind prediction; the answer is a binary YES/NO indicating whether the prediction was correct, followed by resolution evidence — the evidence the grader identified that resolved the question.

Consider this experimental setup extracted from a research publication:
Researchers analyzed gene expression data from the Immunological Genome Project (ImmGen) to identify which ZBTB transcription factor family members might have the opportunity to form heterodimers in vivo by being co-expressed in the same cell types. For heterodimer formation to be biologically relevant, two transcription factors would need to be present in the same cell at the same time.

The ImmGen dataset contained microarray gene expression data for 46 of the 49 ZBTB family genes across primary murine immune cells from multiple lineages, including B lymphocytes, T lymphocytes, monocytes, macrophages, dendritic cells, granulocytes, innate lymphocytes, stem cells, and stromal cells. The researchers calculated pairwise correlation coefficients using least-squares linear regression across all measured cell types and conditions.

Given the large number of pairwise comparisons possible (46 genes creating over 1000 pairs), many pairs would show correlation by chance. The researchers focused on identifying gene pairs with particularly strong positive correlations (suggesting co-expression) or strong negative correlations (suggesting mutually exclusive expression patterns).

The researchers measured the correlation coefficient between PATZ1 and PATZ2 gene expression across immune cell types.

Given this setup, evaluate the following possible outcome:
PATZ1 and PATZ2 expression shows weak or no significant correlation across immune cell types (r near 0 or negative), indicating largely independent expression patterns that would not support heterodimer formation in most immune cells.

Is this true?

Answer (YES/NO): NO